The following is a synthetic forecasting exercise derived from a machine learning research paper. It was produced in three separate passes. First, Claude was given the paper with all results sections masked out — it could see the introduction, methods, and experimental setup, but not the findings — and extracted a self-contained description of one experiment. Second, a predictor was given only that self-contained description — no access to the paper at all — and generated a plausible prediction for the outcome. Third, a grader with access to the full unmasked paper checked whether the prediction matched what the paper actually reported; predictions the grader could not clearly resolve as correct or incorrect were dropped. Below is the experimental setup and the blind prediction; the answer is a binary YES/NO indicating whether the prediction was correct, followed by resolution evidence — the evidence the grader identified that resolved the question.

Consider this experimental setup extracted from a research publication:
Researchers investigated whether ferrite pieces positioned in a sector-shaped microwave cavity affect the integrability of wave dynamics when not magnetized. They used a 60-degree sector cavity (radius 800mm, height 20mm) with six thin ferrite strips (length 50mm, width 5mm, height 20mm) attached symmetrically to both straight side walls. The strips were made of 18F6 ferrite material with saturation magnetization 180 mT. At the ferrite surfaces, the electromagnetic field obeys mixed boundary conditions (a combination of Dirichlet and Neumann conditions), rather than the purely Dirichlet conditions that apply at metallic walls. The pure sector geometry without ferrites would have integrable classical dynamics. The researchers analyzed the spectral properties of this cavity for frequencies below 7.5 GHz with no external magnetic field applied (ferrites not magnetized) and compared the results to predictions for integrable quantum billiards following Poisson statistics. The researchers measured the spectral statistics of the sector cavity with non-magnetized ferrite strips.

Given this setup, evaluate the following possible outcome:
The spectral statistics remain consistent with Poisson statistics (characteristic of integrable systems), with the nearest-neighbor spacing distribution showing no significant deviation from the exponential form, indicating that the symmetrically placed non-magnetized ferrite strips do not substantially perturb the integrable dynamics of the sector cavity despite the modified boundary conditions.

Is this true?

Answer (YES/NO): YES